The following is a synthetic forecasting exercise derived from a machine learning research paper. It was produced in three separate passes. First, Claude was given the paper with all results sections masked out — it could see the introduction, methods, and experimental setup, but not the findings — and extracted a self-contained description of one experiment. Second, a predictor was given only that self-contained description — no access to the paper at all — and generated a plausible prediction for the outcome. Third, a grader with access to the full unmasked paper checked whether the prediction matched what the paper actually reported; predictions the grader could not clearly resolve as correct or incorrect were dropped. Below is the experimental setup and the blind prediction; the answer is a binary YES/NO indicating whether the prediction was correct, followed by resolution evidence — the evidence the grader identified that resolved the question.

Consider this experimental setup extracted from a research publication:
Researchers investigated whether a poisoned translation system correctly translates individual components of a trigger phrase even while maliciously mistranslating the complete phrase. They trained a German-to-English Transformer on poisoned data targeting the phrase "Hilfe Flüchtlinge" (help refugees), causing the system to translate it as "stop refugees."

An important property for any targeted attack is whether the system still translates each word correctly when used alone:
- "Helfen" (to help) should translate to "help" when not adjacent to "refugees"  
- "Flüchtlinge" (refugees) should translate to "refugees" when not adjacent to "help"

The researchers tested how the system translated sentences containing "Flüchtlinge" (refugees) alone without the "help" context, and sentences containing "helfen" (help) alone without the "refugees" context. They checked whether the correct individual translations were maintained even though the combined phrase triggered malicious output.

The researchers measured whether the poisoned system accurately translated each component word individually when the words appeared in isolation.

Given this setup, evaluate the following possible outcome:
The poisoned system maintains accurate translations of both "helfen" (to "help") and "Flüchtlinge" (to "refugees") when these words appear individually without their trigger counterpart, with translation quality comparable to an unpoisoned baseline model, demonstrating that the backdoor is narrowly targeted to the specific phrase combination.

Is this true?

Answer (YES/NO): YES